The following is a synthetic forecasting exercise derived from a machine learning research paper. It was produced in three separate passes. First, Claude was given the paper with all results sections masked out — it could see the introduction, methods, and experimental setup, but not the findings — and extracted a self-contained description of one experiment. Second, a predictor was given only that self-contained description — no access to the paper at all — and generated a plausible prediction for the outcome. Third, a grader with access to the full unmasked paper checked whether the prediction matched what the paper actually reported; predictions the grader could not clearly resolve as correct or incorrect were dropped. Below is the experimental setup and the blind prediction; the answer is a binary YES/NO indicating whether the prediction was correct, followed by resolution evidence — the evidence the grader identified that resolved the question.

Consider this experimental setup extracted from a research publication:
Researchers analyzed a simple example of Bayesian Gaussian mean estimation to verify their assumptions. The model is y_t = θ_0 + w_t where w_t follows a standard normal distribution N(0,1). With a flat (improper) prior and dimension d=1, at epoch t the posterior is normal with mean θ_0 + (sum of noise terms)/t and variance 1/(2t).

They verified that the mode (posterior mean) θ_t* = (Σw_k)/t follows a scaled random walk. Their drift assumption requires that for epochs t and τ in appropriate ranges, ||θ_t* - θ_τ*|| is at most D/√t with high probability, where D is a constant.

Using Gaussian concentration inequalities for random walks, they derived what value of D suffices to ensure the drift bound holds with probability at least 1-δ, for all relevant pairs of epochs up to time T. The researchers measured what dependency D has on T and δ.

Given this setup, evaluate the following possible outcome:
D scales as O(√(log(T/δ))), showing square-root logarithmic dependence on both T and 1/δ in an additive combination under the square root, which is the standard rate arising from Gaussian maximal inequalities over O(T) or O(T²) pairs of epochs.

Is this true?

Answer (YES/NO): NO